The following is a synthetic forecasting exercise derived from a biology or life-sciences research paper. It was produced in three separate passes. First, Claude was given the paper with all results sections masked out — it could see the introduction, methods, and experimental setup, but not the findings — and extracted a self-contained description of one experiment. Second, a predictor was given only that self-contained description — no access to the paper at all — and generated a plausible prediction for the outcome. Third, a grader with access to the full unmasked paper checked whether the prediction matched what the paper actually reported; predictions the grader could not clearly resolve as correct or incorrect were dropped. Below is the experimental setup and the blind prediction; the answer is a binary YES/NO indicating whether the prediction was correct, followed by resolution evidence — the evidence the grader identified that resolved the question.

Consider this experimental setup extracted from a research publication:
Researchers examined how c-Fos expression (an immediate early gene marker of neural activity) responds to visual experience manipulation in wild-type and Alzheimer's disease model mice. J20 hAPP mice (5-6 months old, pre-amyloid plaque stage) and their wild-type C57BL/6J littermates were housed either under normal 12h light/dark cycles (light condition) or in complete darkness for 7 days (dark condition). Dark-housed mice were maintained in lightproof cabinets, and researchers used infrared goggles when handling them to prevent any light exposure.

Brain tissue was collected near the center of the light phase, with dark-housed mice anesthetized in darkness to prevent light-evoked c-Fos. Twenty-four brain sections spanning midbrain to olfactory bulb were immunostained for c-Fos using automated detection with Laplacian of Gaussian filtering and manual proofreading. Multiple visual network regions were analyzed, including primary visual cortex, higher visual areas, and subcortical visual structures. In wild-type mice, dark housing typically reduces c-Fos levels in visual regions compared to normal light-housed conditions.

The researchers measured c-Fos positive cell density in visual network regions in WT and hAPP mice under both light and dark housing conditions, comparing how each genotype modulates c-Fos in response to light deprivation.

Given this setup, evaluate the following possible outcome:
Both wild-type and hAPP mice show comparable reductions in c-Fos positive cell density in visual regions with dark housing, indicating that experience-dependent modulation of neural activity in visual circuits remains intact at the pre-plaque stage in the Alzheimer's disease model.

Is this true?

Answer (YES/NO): NO